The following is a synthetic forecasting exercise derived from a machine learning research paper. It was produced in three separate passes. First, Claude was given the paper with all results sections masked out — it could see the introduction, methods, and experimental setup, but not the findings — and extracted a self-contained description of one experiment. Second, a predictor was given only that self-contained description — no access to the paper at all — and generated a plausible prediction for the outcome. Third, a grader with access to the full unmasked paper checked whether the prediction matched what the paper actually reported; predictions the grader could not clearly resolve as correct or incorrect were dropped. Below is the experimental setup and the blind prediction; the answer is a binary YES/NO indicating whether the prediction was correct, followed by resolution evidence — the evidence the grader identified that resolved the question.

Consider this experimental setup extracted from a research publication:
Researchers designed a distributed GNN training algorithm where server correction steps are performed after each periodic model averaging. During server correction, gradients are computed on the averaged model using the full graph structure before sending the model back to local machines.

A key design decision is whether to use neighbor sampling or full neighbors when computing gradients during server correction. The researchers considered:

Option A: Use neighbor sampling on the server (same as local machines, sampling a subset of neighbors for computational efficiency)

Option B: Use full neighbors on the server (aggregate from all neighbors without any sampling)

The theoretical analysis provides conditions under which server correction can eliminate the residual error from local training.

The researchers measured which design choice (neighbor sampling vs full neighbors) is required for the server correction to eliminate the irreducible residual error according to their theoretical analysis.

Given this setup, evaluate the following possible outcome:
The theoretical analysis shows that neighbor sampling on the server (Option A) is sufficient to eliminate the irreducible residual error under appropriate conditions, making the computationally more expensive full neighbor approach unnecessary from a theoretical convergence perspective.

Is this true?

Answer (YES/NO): NO